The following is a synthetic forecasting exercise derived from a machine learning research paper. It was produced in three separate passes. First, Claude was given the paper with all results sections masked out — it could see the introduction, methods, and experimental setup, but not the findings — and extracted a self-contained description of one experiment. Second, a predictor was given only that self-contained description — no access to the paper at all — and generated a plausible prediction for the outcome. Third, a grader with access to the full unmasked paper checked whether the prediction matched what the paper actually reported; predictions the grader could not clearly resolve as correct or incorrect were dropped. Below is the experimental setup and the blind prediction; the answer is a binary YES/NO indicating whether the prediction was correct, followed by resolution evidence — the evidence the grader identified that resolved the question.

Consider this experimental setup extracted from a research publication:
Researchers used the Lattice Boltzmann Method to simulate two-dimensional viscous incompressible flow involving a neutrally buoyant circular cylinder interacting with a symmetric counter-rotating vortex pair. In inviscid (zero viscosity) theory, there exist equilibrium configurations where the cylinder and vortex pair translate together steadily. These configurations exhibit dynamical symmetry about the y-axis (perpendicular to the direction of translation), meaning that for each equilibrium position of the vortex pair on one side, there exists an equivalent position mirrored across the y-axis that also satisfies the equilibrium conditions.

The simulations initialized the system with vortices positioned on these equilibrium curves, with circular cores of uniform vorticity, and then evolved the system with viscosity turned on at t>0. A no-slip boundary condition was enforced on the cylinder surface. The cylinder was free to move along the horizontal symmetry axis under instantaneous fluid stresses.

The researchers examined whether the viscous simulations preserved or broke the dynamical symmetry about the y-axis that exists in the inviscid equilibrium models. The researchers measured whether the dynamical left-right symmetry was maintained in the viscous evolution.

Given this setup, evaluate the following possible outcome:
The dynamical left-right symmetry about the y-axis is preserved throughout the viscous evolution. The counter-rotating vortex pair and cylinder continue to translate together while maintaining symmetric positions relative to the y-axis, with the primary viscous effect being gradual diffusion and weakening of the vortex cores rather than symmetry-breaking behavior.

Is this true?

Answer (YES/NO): NO